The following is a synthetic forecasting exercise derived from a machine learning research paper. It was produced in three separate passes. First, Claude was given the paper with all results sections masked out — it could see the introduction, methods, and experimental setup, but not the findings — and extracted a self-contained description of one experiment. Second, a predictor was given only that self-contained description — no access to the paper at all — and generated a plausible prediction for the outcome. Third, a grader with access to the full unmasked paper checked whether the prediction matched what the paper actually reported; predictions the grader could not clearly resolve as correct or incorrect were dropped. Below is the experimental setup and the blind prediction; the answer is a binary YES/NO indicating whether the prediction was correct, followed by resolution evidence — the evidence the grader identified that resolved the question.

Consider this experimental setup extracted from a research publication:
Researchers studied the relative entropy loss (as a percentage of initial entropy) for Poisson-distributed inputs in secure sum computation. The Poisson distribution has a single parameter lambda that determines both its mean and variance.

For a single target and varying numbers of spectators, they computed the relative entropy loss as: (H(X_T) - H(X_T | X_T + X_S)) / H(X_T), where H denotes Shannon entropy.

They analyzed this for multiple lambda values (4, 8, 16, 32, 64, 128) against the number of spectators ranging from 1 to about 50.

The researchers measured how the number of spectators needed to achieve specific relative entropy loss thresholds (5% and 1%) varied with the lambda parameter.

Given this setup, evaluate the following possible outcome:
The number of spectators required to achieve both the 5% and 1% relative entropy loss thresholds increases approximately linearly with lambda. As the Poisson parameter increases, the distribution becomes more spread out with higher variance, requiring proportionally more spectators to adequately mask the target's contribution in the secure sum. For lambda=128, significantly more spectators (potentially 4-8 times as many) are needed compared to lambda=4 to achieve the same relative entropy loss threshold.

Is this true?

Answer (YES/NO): NO